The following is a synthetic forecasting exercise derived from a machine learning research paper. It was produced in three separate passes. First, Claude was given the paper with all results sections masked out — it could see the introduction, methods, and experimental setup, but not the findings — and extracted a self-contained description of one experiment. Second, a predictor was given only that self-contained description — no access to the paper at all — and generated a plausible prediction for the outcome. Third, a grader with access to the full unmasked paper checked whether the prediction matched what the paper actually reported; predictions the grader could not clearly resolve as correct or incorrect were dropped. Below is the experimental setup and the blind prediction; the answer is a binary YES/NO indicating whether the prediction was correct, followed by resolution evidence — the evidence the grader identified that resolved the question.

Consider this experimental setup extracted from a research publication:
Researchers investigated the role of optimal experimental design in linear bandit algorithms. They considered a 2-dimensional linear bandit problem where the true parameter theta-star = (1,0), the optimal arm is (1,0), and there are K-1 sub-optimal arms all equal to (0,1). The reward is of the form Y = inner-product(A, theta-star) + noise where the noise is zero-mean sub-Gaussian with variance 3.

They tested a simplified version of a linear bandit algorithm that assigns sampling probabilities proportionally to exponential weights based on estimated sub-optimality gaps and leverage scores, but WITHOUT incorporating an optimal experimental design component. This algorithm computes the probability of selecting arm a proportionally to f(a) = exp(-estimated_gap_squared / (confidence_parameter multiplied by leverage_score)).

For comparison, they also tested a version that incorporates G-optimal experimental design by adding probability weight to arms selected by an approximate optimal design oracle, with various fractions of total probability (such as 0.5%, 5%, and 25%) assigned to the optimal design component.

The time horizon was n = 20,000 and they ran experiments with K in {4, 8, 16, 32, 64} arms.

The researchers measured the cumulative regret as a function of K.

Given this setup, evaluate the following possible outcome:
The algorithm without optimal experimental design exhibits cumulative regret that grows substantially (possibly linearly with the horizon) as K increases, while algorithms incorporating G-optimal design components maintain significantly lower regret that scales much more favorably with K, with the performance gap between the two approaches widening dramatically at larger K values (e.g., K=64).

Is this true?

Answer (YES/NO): YES